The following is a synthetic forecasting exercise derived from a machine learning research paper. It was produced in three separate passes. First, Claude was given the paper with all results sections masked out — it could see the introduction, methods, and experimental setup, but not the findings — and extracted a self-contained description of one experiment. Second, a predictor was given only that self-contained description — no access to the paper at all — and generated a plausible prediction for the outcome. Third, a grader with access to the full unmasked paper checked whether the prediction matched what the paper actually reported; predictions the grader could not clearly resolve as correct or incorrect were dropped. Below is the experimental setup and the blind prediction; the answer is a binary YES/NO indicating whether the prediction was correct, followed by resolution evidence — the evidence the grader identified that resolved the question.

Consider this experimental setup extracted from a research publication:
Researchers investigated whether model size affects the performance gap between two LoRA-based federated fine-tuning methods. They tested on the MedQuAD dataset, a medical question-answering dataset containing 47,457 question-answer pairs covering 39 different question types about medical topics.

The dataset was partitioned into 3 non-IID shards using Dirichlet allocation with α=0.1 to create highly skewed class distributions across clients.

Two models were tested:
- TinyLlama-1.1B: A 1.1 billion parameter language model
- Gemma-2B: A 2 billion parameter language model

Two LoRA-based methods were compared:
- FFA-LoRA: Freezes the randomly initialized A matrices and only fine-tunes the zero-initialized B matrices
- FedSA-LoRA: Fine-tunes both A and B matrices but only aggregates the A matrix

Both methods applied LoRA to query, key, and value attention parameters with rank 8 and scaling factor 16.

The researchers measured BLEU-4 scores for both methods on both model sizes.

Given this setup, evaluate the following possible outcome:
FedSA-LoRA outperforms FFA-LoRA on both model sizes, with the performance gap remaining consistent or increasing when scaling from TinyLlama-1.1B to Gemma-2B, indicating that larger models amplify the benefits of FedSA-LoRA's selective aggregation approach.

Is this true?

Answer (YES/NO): NO